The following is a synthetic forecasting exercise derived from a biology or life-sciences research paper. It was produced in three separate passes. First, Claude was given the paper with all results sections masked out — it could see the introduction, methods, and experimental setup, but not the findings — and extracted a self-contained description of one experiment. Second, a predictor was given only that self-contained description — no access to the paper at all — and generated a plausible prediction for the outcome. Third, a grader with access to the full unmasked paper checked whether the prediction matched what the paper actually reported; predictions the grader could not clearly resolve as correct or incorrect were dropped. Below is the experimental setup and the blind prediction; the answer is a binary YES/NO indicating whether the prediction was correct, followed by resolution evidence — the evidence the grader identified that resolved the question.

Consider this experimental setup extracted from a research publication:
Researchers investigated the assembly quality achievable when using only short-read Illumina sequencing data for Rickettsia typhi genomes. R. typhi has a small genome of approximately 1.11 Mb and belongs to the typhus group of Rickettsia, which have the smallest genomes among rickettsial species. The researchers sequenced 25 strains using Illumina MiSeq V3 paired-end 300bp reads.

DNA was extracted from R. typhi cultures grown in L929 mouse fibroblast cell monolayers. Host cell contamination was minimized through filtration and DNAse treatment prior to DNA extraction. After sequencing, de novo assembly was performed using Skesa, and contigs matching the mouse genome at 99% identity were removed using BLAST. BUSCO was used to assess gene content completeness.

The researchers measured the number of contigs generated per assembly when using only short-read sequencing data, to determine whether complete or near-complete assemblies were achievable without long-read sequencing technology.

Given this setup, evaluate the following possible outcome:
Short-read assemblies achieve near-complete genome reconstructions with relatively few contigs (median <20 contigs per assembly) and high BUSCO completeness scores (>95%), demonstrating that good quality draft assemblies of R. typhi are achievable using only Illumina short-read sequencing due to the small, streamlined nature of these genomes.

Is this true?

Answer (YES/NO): NO